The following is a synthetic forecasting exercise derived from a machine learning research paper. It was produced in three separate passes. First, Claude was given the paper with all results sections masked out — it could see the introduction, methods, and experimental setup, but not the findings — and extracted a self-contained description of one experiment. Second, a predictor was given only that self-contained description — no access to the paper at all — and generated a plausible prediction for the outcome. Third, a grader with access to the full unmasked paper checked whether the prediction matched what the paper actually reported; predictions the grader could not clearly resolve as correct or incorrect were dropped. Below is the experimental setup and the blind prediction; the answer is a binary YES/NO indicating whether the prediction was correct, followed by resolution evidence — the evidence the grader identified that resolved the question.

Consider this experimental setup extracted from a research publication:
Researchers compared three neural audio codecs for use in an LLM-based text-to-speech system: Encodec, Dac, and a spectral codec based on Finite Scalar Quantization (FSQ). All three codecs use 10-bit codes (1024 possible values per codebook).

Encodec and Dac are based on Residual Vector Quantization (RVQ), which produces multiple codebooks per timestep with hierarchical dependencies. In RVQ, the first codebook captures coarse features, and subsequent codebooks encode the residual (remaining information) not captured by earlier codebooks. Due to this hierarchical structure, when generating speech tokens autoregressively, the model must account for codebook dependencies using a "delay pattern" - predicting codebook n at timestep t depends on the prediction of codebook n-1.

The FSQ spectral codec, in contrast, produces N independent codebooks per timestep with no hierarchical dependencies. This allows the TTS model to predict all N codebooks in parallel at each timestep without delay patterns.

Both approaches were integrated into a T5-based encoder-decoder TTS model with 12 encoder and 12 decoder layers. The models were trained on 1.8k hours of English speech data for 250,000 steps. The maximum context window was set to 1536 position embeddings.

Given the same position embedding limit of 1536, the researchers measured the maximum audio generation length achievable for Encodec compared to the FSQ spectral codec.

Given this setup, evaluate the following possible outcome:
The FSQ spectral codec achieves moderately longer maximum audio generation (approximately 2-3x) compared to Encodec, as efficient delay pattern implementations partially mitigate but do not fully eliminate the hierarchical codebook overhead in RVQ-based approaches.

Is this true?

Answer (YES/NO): NO